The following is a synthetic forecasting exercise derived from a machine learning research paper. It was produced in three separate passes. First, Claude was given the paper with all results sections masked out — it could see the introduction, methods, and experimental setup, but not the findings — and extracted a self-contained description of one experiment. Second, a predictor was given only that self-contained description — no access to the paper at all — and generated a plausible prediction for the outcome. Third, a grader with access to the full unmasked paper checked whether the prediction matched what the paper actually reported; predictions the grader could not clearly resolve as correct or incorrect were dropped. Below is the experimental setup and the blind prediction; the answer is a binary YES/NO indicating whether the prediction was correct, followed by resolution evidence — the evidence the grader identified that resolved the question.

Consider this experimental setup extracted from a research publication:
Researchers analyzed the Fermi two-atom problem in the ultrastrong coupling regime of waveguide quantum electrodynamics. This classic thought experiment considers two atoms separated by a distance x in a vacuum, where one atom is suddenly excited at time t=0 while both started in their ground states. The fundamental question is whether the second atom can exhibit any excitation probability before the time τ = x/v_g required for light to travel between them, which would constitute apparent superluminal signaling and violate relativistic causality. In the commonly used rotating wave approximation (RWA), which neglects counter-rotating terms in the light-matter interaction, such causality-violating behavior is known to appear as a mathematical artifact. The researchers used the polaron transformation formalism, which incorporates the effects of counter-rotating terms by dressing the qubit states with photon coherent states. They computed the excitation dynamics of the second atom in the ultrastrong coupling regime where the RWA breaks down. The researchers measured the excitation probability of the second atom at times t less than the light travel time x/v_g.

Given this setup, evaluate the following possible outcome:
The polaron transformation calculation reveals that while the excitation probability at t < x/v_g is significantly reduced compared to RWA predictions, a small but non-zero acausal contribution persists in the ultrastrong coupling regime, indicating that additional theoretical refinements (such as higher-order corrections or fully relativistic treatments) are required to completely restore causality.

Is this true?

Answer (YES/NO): NO